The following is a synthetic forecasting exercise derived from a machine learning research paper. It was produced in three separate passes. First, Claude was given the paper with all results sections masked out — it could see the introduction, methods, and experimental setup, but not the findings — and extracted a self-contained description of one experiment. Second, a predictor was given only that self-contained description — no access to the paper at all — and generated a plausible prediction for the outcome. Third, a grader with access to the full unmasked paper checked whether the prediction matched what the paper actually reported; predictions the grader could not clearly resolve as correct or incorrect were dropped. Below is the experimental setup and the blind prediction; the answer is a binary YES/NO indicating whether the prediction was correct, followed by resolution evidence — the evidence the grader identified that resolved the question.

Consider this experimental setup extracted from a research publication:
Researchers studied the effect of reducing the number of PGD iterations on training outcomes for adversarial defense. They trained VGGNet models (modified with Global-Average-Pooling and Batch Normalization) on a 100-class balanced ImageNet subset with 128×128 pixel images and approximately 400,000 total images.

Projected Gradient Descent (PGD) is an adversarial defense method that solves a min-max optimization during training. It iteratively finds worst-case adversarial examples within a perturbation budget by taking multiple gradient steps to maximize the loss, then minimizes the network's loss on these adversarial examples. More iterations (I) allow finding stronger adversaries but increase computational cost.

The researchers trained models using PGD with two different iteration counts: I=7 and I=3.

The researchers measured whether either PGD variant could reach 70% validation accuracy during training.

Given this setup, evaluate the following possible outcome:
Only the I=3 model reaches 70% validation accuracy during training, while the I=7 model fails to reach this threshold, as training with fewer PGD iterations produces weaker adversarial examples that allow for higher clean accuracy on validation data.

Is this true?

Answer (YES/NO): NO